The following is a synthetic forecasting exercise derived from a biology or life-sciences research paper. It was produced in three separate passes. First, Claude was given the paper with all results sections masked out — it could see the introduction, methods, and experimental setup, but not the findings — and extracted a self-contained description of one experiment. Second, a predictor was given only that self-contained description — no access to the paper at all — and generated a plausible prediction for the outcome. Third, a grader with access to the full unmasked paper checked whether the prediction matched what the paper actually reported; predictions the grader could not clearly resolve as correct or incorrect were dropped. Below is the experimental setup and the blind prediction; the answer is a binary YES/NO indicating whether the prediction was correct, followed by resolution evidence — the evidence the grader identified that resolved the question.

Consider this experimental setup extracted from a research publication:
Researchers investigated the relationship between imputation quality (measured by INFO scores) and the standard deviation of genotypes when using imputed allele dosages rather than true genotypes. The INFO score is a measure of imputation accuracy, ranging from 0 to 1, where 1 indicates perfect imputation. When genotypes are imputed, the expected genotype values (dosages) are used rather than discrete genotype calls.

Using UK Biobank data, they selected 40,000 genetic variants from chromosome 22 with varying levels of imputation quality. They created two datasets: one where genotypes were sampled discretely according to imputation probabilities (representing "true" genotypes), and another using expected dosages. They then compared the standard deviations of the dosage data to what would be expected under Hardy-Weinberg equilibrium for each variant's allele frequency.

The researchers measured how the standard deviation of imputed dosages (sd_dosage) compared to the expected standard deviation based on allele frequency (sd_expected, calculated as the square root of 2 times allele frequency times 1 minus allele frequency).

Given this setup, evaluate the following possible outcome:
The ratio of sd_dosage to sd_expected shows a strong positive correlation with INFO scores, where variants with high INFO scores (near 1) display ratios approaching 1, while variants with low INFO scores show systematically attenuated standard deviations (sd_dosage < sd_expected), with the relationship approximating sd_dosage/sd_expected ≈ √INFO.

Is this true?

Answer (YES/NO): YES